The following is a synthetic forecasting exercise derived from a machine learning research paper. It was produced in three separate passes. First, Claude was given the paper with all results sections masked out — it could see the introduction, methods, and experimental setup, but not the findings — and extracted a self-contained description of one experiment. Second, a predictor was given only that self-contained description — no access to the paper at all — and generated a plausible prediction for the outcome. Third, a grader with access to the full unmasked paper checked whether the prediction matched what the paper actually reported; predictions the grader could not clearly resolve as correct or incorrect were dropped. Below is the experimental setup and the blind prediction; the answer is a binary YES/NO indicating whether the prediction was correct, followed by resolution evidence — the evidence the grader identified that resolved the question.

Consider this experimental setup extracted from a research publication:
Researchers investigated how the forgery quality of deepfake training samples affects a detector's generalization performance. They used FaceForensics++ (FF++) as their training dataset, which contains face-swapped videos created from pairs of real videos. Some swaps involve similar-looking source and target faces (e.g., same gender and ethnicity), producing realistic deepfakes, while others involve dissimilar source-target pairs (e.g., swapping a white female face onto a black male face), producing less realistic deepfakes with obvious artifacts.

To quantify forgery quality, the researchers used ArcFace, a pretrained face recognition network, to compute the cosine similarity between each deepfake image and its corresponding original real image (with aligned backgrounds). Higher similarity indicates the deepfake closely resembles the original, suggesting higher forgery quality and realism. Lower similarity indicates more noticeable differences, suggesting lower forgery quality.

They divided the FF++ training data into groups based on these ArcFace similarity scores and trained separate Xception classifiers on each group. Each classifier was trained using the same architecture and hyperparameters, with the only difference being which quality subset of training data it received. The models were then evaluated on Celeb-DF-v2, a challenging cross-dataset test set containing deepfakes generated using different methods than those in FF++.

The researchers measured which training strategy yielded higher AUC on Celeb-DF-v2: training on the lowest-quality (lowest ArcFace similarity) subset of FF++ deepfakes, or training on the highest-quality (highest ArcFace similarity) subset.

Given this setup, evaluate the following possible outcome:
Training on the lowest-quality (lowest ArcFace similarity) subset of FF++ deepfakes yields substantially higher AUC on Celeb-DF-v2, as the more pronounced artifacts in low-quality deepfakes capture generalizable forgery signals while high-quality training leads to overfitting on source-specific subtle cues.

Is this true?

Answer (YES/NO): NO